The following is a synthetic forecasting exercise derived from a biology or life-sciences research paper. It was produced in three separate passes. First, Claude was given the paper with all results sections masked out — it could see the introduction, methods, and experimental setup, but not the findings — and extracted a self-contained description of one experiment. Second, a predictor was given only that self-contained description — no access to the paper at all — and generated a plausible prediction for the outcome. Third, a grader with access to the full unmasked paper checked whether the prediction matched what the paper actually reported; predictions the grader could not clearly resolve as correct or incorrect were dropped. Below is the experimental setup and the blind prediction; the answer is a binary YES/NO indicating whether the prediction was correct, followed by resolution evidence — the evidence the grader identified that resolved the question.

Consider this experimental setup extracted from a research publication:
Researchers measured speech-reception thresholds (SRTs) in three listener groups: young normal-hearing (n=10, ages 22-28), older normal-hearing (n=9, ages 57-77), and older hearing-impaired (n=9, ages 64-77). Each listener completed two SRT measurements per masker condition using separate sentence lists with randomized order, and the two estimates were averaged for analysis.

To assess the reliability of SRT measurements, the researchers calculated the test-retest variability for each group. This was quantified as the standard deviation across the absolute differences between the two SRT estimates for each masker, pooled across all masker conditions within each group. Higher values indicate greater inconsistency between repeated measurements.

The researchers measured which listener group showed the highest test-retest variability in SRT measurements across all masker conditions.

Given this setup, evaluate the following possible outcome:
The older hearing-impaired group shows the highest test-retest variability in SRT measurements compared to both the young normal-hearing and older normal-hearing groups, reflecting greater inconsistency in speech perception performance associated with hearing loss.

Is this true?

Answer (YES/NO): NO